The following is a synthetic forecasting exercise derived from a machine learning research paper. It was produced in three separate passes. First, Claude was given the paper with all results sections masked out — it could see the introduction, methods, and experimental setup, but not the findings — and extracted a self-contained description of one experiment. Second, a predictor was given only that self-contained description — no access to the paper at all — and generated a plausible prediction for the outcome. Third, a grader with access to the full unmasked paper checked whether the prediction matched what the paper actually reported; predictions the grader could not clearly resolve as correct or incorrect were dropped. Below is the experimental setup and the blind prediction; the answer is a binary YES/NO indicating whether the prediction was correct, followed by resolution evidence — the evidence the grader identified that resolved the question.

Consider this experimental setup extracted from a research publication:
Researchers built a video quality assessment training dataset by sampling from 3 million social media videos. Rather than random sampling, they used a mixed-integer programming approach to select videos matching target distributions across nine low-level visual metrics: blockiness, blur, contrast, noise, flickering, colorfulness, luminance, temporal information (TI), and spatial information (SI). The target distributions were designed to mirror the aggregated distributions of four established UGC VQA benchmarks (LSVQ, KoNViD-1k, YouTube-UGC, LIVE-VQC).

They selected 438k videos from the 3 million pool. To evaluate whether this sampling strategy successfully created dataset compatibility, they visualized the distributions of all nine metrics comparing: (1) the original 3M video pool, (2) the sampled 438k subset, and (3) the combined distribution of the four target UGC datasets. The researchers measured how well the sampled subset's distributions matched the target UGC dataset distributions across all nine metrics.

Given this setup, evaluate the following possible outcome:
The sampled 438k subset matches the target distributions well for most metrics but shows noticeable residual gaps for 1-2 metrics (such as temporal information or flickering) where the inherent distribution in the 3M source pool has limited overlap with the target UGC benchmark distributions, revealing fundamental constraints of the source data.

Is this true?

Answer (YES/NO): NO